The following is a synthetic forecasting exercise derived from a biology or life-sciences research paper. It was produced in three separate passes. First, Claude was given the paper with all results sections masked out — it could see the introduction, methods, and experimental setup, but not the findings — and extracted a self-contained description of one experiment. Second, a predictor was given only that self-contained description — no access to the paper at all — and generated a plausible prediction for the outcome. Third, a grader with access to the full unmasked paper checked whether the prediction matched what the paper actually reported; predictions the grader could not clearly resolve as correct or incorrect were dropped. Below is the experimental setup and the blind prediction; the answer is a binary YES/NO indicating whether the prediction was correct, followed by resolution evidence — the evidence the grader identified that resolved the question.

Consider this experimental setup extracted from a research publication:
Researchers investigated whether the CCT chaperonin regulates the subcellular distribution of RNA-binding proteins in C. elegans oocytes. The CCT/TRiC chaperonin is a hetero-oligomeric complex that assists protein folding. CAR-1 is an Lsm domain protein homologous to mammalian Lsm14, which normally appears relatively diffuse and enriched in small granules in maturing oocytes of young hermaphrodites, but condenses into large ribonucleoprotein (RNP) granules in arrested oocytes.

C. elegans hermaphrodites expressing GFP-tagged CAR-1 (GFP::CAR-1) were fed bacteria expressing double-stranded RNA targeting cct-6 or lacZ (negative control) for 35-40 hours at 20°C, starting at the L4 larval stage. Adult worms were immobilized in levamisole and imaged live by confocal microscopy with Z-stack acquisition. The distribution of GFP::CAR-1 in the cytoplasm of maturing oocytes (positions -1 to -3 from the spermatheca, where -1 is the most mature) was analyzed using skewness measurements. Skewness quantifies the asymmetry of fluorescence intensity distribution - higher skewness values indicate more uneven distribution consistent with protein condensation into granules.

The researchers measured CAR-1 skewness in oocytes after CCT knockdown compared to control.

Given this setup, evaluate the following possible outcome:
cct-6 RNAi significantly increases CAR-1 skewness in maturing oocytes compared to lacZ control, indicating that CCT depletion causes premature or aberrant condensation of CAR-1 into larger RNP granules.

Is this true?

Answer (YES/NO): YES